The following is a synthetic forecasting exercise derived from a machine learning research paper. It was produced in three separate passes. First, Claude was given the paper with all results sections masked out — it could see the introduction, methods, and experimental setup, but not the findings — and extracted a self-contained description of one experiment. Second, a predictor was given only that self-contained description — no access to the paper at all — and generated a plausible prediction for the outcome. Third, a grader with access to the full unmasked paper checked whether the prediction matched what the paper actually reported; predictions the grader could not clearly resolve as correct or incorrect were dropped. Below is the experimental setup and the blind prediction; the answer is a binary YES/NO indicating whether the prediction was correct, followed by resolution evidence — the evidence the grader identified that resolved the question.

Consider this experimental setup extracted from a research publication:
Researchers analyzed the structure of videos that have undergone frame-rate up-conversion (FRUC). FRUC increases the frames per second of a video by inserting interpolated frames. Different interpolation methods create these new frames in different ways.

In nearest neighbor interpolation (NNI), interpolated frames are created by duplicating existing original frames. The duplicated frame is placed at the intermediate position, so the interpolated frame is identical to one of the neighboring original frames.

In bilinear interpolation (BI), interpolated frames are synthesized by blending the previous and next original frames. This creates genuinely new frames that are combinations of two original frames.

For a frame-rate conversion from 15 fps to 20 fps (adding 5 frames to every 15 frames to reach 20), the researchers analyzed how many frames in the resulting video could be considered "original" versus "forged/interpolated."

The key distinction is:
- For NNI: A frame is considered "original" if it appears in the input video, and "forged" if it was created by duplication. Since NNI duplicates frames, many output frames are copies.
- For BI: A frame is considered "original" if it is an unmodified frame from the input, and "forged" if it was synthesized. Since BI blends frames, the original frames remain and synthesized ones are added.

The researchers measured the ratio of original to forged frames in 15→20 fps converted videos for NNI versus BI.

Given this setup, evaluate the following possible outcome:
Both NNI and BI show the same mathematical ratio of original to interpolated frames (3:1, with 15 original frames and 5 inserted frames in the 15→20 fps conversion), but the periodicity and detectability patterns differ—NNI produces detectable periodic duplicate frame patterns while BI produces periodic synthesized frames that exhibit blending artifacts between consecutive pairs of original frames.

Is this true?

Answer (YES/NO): NO